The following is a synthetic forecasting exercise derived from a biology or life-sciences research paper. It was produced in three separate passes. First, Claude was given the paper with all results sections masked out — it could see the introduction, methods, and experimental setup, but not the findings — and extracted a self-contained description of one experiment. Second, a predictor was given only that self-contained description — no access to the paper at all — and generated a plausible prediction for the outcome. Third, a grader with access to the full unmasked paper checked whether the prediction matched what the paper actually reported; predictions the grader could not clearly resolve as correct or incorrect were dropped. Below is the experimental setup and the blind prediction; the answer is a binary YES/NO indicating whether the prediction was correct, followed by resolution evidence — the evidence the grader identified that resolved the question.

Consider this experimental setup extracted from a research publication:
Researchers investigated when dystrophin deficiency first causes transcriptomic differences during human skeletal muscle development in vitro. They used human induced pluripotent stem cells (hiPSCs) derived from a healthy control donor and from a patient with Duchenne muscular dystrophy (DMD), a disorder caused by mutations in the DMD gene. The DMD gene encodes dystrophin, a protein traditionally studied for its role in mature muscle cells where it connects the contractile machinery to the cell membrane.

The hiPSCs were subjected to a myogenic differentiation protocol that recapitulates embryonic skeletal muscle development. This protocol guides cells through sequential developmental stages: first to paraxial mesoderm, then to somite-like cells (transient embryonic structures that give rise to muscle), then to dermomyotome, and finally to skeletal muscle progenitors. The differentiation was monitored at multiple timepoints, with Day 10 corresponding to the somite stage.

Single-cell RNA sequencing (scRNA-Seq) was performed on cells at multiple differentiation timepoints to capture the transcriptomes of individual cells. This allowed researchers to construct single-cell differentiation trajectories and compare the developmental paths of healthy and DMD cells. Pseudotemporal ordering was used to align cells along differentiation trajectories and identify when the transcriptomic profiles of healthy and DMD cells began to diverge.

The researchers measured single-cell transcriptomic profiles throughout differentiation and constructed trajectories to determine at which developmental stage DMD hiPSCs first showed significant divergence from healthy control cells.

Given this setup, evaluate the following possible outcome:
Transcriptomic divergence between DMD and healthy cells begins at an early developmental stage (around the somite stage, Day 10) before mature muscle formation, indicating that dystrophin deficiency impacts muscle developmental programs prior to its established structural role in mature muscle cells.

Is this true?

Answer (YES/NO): YES